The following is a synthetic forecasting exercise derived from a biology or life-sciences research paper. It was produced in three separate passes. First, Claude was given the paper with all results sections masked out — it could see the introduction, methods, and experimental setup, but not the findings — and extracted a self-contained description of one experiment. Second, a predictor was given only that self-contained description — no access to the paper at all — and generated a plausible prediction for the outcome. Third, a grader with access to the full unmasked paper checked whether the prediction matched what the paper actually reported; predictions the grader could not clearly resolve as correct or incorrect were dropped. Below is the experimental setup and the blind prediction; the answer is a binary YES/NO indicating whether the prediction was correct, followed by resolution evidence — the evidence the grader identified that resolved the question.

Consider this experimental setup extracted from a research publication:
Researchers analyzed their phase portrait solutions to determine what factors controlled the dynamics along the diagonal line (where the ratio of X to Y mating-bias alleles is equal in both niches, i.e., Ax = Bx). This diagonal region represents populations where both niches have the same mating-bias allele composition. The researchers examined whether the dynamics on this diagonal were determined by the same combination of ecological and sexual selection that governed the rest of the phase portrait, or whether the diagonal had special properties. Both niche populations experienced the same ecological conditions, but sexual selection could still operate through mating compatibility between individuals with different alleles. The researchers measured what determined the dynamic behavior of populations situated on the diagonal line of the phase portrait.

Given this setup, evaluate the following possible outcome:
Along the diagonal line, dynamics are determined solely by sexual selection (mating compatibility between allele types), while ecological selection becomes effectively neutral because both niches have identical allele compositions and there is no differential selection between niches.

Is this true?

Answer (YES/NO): YES